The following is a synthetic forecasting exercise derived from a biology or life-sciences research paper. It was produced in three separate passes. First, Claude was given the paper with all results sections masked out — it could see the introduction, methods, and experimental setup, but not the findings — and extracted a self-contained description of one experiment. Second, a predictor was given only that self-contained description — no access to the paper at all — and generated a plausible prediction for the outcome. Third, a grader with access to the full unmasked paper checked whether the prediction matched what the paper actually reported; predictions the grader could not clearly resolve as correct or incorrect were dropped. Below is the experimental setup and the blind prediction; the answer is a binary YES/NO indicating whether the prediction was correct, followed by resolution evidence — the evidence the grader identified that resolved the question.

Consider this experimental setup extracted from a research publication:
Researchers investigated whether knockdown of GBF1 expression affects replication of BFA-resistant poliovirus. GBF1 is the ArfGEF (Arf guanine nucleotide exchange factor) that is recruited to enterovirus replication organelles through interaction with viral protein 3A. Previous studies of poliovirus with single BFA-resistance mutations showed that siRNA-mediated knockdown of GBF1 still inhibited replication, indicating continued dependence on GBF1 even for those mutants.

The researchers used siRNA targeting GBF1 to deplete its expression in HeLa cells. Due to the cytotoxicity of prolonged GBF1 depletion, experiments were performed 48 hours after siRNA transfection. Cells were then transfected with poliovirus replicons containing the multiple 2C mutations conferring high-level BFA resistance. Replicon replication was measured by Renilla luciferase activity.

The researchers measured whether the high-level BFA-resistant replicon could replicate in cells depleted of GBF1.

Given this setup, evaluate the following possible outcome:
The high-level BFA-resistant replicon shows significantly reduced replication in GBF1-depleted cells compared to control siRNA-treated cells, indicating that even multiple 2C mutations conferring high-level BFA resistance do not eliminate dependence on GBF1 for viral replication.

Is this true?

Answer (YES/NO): NO